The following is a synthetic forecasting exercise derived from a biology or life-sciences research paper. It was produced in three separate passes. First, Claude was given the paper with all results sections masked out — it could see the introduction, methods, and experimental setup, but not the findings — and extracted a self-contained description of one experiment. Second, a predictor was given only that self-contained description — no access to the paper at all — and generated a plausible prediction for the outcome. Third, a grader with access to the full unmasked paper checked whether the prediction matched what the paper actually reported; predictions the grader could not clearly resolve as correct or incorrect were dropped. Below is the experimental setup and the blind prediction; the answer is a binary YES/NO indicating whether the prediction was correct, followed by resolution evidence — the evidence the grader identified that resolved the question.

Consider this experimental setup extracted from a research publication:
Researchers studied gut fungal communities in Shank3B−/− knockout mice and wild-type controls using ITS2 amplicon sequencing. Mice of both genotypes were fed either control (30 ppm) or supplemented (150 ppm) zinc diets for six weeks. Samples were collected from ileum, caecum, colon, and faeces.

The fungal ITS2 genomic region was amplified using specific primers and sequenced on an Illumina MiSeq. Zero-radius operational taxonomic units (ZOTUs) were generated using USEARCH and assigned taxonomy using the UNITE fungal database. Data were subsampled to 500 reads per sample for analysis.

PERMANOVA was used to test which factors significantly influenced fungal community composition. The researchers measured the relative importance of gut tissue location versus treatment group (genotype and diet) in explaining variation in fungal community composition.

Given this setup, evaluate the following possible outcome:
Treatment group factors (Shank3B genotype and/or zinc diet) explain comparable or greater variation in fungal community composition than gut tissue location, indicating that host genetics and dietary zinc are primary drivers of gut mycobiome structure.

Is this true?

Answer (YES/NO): NO